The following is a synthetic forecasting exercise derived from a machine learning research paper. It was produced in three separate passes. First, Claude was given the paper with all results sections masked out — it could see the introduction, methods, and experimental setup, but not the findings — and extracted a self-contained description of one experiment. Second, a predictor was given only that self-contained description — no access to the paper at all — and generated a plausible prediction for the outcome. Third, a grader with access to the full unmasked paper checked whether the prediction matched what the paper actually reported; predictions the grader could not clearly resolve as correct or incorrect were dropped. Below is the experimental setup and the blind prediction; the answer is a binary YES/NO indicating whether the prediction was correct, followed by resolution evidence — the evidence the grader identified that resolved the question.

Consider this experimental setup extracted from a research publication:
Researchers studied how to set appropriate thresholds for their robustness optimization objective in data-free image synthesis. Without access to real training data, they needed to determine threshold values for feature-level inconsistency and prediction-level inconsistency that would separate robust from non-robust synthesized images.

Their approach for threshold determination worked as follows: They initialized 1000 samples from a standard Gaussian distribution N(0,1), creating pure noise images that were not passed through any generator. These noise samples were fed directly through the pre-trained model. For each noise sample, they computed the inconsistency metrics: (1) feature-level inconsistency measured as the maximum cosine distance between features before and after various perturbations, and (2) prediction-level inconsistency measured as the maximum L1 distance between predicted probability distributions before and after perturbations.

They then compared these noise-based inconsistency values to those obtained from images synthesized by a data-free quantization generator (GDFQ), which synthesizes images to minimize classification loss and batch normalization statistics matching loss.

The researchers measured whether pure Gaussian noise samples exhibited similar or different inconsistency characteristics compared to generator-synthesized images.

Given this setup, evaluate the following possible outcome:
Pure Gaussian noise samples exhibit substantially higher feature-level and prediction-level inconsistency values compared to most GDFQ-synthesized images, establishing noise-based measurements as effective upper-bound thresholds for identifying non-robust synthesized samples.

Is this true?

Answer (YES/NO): NO